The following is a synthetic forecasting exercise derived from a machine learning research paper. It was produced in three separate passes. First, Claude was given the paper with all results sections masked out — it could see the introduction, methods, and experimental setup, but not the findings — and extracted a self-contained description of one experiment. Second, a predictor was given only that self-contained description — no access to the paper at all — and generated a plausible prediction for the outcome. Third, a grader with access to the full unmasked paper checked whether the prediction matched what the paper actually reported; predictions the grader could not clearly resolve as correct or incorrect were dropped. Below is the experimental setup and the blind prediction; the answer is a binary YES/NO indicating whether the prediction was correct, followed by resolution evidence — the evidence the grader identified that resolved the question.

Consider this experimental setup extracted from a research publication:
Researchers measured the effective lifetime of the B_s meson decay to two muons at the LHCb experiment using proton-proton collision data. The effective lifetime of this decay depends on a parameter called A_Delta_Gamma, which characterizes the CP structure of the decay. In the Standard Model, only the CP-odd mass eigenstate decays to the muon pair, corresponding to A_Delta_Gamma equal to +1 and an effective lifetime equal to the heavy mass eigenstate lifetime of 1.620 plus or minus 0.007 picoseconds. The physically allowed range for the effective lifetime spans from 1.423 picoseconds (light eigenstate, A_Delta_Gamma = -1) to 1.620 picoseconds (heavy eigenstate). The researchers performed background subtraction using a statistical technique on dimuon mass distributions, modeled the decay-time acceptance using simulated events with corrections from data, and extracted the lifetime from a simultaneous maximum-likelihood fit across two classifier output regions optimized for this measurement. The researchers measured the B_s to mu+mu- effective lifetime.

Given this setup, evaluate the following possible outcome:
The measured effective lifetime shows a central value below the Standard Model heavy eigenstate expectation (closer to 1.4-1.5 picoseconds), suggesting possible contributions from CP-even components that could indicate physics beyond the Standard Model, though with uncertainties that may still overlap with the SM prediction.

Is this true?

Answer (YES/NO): NO